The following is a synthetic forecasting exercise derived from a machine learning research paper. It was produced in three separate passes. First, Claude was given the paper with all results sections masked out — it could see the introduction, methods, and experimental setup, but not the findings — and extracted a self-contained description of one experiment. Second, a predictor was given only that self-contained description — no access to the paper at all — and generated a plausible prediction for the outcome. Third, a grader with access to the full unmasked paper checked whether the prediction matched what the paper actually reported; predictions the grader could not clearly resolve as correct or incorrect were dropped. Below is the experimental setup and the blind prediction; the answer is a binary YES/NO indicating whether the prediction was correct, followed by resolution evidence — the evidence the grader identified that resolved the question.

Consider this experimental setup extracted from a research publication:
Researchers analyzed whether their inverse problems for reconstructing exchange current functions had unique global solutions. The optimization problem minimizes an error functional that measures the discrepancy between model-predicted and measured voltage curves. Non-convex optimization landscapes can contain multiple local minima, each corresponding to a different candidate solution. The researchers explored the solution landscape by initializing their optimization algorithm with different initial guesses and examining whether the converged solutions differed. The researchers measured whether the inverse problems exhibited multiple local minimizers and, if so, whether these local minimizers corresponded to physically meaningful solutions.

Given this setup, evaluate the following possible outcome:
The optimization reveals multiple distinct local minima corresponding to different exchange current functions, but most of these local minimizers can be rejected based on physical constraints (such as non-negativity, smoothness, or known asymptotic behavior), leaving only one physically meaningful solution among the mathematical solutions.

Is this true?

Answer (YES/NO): YES